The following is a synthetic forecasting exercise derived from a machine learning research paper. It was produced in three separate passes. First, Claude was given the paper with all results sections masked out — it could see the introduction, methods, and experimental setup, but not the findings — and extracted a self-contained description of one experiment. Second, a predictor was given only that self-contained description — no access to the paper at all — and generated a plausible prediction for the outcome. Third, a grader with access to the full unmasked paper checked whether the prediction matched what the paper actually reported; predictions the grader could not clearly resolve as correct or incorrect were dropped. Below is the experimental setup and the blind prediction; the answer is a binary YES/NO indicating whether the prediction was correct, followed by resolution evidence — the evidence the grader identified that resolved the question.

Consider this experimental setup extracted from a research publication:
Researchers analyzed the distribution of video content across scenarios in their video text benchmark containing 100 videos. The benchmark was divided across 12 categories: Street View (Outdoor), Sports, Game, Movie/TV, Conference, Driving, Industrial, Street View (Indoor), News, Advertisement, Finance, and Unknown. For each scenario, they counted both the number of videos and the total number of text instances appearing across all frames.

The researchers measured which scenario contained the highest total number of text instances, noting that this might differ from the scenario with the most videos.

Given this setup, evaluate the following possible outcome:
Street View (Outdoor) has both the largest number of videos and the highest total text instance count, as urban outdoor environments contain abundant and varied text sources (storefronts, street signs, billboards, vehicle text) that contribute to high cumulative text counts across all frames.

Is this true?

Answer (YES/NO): NO